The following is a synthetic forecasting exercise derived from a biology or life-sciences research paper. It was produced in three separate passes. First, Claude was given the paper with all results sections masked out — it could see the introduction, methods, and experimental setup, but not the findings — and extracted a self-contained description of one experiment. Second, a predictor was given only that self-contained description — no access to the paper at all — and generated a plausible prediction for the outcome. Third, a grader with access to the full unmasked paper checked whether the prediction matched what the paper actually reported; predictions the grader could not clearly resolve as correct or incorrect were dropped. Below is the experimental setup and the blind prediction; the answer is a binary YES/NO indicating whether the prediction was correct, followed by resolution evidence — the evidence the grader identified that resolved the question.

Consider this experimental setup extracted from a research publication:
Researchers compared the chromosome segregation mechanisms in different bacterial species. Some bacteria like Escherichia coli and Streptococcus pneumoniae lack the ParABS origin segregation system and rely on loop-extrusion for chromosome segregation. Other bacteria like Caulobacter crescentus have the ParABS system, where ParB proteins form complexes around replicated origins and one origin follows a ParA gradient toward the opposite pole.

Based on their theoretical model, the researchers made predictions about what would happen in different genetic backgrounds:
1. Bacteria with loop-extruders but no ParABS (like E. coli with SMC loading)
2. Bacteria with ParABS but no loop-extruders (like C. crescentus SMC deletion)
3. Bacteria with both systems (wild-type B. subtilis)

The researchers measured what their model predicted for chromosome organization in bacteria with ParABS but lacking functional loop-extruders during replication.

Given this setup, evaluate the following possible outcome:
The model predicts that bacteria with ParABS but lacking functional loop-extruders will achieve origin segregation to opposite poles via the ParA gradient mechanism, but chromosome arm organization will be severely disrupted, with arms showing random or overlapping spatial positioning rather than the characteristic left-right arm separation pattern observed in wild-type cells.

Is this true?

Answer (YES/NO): NO